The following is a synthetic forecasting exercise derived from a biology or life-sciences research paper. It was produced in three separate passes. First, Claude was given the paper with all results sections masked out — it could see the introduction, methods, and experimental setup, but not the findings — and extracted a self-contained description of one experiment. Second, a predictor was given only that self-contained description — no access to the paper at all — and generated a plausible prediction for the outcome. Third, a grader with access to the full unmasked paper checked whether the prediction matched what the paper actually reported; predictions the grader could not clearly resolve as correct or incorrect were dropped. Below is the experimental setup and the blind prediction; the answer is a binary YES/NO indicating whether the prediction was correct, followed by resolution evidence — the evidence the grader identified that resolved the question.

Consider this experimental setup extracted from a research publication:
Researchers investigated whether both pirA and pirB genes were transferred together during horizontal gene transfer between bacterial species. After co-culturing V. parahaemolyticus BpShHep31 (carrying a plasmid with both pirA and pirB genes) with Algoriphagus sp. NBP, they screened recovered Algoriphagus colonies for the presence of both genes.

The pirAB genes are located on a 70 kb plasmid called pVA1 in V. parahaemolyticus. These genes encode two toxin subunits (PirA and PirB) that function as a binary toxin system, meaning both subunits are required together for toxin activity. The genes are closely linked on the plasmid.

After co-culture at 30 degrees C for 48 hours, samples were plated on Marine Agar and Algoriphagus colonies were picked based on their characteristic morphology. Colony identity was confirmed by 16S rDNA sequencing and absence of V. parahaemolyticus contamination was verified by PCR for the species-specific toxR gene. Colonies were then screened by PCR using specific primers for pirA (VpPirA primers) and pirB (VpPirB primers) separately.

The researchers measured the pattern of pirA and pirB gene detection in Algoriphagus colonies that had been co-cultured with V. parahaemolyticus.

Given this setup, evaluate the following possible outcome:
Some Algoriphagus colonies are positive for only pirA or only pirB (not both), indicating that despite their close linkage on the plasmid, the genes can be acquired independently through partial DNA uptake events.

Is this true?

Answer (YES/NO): NO